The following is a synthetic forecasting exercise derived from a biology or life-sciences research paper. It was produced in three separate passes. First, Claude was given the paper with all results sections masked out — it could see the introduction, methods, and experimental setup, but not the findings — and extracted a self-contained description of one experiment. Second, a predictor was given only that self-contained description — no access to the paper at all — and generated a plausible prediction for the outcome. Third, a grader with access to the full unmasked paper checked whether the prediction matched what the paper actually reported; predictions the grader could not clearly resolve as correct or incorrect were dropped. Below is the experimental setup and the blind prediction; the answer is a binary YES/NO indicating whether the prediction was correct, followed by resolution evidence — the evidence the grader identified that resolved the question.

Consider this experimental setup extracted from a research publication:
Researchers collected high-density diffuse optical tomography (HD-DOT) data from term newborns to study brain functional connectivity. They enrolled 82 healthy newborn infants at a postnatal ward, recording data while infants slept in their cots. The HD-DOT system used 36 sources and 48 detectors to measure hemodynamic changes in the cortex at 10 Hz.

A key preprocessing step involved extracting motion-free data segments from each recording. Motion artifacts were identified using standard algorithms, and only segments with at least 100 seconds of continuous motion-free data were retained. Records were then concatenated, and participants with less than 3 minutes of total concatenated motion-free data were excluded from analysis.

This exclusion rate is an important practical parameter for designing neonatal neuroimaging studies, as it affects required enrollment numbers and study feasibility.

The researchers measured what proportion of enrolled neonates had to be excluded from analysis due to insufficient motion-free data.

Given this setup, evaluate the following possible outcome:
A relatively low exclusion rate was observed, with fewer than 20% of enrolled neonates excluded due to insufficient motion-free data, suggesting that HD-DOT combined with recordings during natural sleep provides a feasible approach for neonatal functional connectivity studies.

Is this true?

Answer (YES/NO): NO